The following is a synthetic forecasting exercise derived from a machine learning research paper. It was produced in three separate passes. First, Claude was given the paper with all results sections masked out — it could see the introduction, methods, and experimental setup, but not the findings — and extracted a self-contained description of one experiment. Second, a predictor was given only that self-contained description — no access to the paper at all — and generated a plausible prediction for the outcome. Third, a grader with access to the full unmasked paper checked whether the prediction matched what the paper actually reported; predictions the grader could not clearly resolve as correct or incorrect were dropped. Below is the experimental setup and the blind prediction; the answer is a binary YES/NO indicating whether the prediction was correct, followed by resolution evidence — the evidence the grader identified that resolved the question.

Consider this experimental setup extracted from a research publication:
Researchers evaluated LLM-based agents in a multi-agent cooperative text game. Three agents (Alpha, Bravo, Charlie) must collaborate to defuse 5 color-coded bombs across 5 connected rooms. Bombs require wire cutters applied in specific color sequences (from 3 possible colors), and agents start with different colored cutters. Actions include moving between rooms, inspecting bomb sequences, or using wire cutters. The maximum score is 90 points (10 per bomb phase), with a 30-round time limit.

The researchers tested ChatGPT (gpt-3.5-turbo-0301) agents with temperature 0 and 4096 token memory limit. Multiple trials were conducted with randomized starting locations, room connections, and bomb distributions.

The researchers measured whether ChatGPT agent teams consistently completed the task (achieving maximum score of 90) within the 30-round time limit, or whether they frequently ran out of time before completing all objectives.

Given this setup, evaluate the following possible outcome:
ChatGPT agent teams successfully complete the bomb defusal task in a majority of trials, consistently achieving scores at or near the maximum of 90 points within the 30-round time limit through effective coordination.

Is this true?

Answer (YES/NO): NO